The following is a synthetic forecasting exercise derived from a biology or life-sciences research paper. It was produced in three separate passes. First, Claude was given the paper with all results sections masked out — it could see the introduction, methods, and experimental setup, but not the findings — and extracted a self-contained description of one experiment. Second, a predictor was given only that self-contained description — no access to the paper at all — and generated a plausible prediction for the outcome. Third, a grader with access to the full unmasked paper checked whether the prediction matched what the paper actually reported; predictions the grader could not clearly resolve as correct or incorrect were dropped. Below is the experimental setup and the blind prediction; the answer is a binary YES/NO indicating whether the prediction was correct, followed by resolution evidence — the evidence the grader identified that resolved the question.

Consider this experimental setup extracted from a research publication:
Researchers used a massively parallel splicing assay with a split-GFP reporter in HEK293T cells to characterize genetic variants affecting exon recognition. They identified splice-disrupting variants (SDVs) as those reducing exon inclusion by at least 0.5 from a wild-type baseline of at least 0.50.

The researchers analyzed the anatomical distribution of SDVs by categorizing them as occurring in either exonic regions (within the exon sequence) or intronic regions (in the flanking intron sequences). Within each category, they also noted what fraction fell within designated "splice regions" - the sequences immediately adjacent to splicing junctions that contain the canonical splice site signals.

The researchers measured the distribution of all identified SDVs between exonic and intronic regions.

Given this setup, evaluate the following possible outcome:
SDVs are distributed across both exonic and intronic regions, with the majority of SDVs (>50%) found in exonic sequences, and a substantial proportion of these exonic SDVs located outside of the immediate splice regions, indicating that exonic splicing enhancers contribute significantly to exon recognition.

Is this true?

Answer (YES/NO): NO